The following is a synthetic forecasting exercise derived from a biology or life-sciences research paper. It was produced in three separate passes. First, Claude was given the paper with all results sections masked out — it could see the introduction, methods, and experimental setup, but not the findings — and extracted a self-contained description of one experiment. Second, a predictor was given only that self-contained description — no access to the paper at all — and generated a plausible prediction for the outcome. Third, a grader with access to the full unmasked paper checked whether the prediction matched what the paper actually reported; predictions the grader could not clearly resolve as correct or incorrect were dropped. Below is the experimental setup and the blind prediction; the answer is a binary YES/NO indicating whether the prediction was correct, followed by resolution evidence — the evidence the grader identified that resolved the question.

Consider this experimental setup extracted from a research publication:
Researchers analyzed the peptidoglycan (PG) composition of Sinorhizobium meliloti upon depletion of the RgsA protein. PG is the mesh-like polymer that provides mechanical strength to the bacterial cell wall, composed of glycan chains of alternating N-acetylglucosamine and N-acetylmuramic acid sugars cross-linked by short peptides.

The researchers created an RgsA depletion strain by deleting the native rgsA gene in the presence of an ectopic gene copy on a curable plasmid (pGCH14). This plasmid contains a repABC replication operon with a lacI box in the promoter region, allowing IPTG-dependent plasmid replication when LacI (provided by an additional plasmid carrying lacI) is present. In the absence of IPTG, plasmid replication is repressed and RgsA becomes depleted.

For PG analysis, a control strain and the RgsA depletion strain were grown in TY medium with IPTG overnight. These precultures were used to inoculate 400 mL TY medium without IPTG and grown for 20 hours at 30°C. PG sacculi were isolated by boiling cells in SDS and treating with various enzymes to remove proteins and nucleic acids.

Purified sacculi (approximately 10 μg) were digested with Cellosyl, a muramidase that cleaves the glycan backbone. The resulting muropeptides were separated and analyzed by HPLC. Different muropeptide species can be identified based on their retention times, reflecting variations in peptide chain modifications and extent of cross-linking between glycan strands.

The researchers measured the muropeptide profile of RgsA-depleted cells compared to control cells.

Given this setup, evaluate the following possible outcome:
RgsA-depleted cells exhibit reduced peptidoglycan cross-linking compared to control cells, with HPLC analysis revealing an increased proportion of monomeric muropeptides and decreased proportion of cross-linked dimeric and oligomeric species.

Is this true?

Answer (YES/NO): YES